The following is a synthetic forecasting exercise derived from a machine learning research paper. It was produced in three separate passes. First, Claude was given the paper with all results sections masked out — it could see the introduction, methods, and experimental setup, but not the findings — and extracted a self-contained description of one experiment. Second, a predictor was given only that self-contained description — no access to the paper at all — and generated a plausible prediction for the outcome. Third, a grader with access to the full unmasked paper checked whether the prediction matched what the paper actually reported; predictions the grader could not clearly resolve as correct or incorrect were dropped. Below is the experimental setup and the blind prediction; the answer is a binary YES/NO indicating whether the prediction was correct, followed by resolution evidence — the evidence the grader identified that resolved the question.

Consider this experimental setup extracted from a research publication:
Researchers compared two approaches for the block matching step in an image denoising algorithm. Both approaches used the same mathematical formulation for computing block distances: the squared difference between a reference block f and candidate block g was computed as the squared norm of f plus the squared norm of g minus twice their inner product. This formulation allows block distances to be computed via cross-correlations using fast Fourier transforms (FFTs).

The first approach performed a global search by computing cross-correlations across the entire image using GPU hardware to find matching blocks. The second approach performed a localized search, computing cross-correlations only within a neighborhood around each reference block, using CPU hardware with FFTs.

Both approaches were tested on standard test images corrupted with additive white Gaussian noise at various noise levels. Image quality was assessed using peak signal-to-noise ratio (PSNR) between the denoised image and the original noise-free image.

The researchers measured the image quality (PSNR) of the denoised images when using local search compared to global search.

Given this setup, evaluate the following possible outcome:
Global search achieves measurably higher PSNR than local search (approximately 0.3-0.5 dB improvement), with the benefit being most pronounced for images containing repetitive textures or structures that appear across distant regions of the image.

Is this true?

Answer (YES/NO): NO